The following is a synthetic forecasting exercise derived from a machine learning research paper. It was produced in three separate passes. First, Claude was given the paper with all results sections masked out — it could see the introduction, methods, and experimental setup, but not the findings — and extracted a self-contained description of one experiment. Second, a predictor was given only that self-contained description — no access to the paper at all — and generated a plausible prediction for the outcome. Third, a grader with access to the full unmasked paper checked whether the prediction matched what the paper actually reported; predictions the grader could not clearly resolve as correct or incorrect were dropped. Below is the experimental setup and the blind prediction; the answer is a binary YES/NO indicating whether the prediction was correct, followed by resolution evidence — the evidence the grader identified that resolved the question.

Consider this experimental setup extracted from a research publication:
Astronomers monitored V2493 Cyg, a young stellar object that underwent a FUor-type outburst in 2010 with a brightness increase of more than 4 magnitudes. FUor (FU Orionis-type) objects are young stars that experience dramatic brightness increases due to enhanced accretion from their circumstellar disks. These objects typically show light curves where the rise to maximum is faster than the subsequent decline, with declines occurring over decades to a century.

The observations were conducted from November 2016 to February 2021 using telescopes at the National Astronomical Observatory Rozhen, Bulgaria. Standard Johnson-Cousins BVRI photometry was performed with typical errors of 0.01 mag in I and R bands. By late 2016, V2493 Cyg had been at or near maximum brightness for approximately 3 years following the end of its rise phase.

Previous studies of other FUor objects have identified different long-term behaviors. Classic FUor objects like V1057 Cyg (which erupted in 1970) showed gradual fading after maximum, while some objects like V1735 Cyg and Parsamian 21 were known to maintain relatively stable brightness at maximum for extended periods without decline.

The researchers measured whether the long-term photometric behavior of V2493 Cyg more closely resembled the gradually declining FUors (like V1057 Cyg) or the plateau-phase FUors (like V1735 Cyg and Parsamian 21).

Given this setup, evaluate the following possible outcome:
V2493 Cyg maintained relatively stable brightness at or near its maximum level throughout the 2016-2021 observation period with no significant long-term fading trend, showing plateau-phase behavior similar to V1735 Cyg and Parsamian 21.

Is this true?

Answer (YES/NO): YES